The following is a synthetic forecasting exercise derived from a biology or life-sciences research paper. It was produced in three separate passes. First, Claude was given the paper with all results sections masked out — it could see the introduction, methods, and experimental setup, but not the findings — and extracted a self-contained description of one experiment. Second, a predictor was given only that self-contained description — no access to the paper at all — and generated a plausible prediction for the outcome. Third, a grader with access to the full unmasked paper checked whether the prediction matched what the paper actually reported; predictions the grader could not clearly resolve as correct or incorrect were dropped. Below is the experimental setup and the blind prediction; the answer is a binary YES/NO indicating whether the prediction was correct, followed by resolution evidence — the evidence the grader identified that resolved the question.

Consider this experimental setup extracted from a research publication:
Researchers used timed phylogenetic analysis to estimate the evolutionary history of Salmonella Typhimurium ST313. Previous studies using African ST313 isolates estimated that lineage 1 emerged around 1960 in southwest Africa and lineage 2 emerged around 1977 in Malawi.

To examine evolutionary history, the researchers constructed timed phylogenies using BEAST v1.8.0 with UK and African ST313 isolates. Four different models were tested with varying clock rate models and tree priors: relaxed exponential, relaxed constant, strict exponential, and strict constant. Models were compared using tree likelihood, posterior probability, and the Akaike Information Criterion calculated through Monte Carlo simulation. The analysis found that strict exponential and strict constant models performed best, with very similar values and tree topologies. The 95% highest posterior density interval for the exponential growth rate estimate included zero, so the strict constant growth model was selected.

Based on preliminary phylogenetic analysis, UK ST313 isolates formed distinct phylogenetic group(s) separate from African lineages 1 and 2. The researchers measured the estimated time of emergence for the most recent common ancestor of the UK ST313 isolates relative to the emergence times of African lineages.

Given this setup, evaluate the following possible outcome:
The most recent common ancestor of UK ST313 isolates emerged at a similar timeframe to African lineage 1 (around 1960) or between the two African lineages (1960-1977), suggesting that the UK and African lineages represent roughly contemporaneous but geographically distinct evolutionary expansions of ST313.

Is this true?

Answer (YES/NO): NO